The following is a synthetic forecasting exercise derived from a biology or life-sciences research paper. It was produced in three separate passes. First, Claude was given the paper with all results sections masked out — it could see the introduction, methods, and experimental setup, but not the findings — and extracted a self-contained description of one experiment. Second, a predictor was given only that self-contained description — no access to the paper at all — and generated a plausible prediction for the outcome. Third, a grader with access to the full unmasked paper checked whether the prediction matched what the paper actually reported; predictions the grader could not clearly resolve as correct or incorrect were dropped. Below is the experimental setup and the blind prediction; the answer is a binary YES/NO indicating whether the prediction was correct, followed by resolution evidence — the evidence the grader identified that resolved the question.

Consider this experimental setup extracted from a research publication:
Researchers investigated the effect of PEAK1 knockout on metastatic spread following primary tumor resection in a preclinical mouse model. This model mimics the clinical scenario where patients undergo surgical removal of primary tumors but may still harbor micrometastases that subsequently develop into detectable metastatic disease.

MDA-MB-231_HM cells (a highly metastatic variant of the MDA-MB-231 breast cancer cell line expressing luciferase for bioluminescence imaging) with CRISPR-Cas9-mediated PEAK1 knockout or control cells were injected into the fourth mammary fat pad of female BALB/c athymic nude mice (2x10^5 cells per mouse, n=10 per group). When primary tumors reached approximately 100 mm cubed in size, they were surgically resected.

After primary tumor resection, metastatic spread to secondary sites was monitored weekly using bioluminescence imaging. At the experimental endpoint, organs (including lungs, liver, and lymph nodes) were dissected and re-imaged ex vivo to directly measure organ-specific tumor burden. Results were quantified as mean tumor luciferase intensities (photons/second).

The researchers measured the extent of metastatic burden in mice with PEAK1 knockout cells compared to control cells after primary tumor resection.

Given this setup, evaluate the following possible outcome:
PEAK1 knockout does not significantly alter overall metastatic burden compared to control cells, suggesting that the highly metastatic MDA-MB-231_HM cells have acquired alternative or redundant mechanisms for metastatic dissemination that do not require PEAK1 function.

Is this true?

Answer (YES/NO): NO